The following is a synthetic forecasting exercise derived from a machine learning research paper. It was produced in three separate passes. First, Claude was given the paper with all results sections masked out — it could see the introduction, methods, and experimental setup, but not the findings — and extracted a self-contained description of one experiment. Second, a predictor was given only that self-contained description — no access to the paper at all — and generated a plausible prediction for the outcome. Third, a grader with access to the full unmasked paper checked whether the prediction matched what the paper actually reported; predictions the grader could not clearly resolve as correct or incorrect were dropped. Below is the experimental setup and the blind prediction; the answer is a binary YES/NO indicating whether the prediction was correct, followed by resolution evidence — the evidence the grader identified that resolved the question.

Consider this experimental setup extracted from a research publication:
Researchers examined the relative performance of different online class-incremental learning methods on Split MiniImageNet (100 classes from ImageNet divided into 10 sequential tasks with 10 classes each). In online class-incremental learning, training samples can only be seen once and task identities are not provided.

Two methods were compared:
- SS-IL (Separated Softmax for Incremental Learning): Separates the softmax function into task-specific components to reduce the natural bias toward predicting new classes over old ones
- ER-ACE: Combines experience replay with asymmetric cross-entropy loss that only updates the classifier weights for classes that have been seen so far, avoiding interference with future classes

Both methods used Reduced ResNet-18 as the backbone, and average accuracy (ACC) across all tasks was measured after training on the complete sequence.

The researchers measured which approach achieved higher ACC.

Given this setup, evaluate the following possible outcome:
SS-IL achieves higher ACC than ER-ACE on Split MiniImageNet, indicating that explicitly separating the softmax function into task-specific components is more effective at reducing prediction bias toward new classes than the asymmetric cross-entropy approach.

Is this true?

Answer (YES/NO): NO